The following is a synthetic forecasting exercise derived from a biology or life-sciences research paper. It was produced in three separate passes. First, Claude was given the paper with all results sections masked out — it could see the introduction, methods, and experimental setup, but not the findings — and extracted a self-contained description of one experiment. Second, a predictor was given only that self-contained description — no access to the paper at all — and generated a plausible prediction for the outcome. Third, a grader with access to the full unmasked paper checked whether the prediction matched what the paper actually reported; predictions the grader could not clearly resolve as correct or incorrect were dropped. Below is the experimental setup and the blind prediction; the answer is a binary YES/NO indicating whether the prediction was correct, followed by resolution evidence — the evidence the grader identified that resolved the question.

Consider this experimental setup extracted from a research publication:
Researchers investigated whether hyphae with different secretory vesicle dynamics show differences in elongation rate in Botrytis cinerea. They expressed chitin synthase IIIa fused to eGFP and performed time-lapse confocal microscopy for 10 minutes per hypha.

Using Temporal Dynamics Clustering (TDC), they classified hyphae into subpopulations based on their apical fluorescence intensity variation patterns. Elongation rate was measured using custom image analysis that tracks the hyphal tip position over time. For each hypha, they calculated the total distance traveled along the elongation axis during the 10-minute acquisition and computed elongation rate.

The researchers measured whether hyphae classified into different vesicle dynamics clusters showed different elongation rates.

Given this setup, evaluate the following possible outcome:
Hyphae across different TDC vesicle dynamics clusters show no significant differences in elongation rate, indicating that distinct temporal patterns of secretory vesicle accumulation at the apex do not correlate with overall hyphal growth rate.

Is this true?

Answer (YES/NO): YES